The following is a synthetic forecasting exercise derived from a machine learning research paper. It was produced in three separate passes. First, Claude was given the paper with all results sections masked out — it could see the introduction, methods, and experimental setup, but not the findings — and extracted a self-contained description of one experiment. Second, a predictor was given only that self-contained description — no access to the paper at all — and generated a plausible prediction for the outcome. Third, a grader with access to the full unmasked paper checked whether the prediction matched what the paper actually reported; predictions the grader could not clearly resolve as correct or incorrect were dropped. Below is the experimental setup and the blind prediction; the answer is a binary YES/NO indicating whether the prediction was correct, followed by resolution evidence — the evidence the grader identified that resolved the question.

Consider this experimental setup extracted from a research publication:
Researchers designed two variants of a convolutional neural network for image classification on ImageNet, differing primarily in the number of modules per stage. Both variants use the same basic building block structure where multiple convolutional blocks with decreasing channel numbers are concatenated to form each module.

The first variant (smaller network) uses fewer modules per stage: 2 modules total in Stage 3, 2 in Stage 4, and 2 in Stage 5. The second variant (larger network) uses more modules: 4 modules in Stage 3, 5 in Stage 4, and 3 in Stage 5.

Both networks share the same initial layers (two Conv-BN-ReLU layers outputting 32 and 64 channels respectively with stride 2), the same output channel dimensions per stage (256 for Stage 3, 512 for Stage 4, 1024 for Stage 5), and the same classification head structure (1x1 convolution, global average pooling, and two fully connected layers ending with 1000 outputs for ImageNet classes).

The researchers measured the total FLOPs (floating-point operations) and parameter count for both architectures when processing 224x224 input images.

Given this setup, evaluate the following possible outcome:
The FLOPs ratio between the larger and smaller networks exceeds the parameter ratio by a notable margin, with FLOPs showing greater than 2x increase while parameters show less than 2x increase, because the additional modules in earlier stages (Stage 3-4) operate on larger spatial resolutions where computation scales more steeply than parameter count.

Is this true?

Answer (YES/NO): NO